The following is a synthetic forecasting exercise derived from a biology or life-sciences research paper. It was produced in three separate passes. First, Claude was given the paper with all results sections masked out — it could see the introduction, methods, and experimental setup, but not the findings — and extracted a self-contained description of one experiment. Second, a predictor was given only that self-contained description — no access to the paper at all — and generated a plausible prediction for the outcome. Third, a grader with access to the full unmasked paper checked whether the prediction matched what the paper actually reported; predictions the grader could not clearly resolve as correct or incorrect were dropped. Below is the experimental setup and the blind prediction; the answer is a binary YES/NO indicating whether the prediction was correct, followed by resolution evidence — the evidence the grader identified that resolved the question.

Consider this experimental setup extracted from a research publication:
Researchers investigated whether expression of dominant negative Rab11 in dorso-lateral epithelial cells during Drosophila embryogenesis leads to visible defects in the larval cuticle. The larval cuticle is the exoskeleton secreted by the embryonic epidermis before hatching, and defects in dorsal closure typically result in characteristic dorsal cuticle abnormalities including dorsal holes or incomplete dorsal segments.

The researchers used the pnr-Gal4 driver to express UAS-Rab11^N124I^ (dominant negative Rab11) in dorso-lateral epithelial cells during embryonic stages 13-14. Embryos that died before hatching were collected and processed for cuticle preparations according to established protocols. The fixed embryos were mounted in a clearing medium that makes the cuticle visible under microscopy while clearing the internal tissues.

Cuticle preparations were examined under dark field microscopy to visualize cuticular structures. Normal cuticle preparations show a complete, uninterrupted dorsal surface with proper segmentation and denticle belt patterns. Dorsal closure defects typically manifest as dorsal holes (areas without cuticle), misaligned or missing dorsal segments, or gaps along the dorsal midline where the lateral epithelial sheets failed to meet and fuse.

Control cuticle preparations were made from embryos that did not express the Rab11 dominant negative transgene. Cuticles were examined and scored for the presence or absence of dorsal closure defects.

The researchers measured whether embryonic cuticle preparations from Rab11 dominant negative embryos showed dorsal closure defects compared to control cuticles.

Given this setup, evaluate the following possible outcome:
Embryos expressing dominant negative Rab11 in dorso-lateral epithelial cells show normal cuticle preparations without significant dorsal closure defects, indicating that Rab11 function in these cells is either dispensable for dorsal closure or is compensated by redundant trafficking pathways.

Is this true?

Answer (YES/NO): NO